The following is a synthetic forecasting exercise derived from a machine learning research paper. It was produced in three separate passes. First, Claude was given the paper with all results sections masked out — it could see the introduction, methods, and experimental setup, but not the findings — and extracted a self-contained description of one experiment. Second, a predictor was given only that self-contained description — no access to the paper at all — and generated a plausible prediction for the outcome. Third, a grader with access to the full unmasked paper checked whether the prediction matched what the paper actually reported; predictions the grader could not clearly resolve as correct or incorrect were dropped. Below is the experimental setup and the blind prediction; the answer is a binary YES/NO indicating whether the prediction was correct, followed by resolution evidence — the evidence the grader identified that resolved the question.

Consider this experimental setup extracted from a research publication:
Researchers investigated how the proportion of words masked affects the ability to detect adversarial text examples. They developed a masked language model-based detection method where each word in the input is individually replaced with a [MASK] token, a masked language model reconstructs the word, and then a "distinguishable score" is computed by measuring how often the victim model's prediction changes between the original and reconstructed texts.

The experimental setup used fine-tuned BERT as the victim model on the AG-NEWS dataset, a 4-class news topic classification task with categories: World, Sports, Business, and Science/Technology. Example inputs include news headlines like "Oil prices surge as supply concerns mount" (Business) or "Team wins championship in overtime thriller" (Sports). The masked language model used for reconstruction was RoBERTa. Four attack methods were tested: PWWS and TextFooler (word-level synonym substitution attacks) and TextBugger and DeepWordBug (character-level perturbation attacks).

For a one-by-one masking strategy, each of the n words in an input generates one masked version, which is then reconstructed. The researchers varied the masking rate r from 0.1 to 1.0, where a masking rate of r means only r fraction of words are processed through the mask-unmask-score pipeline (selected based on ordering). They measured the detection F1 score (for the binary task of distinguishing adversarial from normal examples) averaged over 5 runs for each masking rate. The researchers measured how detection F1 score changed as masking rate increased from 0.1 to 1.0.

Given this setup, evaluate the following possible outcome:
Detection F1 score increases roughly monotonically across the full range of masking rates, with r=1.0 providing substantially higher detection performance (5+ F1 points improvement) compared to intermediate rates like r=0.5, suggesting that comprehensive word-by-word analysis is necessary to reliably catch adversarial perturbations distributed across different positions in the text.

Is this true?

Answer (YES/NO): NO